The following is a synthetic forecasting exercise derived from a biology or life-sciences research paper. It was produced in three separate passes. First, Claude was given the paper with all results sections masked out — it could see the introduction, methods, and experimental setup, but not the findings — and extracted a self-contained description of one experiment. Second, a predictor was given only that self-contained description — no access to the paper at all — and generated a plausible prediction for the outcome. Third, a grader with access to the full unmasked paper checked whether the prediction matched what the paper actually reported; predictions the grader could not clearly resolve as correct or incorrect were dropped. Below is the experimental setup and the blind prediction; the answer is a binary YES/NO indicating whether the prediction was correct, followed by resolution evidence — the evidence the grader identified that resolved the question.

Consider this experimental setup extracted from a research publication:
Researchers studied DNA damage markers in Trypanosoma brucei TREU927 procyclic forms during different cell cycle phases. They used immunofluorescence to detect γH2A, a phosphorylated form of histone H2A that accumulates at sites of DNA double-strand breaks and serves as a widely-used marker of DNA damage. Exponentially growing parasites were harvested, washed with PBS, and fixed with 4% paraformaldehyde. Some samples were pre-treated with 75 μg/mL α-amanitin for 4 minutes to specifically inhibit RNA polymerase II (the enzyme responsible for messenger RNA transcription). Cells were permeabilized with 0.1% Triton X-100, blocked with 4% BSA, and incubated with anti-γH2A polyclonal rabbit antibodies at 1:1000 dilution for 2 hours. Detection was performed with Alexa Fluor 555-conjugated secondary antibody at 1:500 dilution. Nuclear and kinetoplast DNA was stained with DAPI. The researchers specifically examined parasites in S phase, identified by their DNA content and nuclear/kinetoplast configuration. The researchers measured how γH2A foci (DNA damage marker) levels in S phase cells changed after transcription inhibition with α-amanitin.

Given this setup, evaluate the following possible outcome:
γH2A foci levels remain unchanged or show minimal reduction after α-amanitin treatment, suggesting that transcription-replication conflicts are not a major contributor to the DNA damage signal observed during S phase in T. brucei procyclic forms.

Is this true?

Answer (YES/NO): NO